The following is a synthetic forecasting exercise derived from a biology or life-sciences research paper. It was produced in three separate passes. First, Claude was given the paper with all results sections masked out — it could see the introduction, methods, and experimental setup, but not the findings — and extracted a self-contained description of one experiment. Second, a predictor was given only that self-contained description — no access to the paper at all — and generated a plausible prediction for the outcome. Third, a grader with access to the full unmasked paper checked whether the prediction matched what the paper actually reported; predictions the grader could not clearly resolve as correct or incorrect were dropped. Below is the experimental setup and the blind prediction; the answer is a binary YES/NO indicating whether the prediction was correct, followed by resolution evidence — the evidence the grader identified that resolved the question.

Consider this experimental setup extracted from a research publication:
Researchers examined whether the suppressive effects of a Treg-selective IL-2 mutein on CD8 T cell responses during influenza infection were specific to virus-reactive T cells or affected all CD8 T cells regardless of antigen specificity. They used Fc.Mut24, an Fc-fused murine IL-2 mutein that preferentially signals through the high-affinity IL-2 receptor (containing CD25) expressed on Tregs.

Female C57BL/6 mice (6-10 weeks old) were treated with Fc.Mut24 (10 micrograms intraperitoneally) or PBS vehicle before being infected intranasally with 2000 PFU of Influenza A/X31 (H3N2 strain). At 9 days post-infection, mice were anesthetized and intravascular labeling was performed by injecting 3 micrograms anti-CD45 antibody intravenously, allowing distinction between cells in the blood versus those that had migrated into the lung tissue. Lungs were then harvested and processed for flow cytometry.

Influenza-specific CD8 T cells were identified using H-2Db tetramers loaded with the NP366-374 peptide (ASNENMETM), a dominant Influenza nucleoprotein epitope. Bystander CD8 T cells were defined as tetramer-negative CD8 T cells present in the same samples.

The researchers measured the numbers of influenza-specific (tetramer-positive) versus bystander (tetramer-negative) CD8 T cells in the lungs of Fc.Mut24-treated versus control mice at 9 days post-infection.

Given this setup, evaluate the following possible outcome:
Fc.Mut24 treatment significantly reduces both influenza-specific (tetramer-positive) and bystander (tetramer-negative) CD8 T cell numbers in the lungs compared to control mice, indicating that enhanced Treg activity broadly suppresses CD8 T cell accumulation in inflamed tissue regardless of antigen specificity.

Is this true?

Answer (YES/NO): NO